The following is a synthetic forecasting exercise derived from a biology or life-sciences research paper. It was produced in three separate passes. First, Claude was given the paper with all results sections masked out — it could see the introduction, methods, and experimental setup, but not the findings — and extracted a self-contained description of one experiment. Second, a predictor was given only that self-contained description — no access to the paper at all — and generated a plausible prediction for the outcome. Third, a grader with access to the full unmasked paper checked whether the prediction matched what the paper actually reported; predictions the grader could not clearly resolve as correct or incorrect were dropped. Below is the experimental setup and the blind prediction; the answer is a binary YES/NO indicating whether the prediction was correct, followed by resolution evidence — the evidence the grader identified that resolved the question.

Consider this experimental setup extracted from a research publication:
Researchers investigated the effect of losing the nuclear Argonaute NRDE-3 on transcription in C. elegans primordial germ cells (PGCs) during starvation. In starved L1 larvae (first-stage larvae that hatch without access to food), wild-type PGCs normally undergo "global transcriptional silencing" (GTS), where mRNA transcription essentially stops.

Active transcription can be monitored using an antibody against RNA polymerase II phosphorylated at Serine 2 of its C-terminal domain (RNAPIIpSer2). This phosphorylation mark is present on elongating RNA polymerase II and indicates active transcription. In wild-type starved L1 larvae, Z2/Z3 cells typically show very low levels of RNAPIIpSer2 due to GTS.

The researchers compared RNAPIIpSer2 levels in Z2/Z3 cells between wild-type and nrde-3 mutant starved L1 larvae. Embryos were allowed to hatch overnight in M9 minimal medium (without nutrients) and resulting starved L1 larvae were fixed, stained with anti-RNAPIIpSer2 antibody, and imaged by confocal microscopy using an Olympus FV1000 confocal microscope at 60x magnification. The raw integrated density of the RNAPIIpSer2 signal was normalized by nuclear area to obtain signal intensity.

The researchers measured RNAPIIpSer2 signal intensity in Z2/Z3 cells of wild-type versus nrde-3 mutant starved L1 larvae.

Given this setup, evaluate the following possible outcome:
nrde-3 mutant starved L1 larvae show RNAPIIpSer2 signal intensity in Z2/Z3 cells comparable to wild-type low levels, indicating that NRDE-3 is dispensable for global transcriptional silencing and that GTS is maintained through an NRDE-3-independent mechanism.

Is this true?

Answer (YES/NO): NO